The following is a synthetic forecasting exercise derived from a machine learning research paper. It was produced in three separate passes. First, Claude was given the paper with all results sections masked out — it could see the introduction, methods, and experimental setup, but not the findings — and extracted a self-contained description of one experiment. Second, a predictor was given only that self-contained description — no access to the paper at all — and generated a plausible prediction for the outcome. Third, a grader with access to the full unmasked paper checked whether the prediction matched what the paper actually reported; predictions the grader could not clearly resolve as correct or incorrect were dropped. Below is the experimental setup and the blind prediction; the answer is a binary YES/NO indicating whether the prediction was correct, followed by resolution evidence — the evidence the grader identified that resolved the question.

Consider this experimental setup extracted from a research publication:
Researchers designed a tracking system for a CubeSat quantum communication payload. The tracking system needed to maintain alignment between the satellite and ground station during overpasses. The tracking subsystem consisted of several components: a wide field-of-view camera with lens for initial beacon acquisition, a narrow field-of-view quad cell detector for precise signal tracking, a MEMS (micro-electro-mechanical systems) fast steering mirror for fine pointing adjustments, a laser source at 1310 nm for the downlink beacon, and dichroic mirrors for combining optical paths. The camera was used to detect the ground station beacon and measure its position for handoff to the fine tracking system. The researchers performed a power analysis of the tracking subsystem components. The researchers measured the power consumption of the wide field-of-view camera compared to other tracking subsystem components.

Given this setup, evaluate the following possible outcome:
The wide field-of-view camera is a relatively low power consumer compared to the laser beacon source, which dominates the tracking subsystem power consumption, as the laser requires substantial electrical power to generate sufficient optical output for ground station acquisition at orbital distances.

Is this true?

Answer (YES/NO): NO